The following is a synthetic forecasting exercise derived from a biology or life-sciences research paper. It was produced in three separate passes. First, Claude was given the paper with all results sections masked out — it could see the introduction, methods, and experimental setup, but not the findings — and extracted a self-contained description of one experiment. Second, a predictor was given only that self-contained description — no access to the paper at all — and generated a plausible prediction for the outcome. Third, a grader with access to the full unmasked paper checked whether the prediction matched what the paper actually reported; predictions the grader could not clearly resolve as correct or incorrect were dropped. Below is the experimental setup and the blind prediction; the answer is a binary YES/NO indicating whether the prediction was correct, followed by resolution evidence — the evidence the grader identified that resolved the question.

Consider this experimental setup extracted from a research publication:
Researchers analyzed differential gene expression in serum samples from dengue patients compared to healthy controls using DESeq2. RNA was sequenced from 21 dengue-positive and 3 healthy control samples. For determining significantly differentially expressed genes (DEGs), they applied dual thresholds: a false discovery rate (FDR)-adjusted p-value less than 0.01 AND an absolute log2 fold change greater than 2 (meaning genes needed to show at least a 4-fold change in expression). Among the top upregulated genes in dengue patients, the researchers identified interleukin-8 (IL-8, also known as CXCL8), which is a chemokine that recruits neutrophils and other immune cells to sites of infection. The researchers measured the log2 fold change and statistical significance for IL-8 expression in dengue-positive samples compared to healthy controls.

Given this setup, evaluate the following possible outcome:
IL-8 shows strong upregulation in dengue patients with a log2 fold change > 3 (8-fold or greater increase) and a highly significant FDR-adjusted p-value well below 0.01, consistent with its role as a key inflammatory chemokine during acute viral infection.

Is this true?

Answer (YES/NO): YES